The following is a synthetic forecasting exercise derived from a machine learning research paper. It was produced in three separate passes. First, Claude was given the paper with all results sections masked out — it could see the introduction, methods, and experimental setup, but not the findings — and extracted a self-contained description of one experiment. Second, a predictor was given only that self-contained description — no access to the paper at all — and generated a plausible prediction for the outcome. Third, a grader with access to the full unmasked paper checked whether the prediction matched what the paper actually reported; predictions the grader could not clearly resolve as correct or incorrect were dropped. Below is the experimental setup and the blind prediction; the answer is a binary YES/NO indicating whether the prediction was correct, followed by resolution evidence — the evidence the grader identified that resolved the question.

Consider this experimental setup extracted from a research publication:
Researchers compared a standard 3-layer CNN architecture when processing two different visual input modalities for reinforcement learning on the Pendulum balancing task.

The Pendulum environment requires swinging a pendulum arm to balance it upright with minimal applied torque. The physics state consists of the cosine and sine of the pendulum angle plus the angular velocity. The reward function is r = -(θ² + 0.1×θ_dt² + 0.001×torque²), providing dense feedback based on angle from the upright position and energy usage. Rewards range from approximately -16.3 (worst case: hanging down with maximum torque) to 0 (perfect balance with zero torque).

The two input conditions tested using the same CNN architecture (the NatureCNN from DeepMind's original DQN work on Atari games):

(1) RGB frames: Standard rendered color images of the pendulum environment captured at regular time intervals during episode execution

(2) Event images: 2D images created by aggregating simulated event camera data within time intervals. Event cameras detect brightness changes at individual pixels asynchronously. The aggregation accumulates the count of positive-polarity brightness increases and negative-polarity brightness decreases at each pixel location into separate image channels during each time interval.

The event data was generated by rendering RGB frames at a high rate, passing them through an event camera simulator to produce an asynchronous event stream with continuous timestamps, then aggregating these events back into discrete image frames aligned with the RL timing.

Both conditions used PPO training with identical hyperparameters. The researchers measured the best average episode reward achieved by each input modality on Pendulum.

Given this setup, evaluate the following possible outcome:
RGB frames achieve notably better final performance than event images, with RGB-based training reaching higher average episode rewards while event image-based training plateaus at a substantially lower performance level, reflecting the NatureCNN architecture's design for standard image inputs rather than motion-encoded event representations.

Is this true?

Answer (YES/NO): NO